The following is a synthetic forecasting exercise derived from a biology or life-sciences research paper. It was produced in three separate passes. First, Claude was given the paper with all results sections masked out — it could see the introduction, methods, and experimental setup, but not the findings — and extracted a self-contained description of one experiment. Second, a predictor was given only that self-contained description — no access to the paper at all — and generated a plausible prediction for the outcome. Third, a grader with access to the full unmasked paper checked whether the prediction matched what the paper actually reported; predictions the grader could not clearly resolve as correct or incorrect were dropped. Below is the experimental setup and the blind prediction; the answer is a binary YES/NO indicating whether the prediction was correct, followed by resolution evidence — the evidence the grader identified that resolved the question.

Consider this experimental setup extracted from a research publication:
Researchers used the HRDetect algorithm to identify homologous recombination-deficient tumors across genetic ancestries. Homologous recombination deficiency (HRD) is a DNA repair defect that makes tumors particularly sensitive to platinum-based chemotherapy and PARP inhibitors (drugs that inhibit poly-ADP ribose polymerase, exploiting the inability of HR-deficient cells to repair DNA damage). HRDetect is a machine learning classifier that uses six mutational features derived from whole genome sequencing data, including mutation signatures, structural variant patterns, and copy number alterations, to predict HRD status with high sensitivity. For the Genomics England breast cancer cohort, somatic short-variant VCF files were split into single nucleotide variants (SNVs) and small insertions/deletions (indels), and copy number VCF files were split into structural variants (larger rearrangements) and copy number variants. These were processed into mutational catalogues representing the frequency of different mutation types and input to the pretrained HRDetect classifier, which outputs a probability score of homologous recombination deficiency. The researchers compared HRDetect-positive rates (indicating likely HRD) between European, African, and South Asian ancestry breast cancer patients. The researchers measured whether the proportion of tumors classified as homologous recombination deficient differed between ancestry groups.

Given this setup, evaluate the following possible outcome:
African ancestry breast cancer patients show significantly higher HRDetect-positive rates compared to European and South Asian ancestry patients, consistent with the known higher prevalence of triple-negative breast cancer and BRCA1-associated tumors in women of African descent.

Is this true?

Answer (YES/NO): NO